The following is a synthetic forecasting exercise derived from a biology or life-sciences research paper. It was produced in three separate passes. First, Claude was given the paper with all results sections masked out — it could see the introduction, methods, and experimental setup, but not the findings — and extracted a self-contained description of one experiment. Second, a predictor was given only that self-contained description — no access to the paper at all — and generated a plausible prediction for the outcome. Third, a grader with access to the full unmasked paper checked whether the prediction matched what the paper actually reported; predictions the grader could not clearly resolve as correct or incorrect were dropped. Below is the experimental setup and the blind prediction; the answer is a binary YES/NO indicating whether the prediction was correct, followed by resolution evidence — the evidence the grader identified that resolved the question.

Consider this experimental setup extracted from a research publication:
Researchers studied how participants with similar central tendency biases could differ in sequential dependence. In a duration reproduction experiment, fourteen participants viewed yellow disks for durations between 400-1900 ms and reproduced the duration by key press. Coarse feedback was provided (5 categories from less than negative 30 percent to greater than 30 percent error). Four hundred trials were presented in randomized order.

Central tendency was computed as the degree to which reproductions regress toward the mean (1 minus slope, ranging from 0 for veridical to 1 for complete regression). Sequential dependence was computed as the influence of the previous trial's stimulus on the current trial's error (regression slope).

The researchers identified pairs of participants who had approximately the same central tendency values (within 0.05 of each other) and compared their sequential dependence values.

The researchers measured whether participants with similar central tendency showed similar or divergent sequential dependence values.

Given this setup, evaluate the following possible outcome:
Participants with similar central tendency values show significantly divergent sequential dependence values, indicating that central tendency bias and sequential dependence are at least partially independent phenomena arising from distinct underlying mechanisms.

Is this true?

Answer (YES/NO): NO